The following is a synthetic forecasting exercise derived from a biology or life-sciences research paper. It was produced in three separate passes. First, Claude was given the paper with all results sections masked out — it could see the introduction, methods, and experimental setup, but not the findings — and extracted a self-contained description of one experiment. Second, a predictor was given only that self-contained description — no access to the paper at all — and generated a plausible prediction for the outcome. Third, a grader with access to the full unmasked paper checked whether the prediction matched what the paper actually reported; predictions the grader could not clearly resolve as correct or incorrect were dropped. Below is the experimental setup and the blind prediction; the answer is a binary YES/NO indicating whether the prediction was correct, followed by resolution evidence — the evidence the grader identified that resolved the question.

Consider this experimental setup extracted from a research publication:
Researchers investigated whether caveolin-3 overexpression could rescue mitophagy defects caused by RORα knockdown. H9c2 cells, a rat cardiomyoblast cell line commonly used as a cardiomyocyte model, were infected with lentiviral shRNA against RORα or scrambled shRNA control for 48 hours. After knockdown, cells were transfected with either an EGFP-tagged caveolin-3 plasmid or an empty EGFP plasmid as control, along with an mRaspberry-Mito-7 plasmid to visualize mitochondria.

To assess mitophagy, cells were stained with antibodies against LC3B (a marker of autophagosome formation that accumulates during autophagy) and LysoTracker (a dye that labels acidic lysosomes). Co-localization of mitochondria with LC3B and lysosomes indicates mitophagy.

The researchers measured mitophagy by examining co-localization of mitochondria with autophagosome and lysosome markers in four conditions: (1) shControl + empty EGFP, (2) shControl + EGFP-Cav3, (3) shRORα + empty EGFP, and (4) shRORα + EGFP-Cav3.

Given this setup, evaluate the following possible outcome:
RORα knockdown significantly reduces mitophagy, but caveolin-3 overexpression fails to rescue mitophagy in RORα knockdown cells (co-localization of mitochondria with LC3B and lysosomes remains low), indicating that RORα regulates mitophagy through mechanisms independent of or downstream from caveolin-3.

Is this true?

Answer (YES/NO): NO